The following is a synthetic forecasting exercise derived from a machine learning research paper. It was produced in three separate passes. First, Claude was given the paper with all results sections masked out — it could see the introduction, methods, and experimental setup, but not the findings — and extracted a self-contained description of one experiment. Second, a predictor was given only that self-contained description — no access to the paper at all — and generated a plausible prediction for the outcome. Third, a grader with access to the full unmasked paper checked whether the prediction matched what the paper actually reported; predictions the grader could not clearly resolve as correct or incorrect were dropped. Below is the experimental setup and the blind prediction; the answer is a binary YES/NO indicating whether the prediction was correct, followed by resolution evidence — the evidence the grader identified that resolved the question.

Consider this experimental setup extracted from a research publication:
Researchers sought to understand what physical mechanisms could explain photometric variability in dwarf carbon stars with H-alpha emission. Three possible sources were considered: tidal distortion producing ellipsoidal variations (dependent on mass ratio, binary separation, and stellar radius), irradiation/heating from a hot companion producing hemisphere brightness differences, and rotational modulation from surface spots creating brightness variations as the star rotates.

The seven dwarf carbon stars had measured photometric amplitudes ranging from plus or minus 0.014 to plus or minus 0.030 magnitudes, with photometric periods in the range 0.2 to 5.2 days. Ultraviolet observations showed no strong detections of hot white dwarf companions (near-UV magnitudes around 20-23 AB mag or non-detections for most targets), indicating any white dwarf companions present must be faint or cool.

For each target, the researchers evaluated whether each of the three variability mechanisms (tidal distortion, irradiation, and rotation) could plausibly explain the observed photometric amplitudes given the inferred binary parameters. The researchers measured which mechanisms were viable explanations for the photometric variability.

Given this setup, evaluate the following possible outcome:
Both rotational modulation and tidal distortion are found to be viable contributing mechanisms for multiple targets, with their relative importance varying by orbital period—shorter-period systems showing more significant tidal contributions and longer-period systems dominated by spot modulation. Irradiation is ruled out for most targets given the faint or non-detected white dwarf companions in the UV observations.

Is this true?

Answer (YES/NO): NO